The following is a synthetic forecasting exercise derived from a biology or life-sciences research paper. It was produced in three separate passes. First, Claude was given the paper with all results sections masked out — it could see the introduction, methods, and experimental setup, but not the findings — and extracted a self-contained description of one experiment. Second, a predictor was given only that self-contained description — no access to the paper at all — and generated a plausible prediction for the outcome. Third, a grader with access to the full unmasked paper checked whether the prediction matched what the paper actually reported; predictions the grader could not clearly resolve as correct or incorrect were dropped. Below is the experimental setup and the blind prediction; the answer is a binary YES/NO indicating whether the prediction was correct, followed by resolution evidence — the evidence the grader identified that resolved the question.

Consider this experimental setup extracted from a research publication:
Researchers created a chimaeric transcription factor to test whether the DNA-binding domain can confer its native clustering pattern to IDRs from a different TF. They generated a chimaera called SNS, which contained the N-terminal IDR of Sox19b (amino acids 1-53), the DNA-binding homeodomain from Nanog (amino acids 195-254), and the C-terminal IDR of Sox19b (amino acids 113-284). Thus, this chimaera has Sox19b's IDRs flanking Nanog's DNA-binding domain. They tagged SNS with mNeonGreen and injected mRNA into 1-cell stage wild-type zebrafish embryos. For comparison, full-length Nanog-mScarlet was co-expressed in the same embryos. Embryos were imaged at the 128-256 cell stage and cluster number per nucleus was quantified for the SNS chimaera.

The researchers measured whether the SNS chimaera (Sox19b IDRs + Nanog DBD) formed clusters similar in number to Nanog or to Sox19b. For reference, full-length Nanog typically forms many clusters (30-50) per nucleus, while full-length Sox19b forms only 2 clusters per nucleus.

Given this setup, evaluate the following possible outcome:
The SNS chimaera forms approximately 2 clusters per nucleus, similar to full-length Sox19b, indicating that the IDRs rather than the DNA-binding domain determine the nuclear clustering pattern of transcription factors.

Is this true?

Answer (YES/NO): NO